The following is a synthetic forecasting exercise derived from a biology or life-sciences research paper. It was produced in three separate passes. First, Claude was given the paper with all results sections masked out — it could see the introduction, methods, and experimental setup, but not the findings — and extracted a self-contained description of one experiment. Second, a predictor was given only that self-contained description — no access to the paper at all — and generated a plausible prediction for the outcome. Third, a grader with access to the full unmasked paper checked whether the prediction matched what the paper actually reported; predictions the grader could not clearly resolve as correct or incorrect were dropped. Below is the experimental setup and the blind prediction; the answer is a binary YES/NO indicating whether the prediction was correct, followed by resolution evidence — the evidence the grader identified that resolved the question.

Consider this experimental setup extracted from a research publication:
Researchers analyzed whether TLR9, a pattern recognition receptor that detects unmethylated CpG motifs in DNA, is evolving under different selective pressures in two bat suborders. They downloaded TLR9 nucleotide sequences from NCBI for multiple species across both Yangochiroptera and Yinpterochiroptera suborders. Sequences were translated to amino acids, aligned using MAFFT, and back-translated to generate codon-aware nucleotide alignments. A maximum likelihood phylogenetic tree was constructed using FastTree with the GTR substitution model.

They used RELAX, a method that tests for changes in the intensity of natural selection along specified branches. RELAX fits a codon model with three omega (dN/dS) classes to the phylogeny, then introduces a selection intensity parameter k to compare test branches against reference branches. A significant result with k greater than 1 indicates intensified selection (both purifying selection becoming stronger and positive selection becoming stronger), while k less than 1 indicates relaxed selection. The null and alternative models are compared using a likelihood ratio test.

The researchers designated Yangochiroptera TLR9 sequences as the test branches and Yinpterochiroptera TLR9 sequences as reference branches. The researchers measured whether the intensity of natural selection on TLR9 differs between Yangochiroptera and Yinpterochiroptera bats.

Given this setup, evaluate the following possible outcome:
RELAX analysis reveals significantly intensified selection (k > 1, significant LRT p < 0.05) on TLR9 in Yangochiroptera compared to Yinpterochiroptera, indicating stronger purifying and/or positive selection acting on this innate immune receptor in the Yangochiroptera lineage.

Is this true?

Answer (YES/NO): YES